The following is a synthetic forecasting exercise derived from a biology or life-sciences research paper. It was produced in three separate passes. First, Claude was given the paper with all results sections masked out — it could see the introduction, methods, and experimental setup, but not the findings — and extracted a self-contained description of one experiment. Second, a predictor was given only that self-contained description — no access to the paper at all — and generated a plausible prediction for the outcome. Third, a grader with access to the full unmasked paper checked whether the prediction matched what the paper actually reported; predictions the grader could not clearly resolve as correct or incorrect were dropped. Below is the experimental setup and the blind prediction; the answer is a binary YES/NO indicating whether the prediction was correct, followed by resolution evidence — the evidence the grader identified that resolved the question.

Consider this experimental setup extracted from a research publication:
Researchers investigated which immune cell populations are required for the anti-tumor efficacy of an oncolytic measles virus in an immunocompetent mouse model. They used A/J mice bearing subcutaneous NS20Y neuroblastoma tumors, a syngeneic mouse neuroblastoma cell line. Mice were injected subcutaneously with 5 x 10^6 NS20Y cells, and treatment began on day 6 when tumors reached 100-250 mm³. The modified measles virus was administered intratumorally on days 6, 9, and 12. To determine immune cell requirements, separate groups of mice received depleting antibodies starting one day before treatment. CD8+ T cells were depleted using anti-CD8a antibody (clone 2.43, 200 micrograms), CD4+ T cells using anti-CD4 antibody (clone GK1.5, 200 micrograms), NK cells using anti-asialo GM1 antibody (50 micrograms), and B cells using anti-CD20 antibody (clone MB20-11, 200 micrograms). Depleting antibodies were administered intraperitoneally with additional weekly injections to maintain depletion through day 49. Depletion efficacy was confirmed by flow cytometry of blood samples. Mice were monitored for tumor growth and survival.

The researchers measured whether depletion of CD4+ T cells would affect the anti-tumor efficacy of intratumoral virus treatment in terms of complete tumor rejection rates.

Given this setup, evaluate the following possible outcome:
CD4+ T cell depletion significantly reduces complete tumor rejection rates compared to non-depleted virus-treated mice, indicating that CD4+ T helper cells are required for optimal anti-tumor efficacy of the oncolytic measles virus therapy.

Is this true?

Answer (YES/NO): NO